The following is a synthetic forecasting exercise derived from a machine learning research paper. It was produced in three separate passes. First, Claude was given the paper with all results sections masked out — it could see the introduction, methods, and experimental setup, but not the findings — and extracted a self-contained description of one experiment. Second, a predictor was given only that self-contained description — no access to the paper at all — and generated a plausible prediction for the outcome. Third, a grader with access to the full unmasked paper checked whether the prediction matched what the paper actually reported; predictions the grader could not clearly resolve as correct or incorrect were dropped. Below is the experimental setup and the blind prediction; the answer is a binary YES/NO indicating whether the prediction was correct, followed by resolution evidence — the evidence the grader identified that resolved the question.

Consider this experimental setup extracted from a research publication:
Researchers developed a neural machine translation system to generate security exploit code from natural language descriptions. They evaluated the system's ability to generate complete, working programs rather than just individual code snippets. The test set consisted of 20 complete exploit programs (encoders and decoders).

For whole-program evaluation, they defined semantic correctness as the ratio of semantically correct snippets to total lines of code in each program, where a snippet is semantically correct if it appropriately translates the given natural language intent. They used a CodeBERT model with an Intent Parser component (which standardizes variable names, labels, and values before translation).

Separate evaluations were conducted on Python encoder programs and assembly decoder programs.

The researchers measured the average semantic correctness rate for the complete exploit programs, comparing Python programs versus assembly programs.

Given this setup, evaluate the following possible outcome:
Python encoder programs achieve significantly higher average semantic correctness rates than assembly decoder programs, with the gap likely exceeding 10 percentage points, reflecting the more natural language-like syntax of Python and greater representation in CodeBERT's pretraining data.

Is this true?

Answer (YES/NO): NO